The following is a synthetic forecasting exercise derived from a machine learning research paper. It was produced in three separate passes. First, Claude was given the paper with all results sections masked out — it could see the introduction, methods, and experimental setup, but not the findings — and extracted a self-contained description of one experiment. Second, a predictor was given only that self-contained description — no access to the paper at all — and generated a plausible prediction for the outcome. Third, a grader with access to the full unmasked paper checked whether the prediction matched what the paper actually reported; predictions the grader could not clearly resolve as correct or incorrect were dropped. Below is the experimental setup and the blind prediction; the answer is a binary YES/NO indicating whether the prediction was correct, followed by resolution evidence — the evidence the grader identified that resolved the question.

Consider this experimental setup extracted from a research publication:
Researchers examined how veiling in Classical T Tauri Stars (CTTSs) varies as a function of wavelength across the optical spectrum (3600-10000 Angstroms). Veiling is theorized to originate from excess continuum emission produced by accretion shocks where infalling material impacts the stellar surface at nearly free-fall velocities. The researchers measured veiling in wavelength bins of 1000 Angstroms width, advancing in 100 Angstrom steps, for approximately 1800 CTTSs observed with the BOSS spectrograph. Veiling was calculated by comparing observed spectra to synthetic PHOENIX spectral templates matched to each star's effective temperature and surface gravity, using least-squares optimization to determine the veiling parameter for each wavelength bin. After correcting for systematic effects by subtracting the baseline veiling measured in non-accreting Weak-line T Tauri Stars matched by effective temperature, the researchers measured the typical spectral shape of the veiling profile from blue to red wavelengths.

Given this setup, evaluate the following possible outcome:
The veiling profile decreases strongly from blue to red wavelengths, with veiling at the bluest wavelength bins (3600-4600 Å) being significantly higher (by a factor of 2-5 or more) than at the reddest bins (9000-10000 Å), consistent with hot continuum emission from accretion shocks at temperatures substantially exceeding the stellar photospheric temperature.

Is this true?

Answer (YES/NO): NO